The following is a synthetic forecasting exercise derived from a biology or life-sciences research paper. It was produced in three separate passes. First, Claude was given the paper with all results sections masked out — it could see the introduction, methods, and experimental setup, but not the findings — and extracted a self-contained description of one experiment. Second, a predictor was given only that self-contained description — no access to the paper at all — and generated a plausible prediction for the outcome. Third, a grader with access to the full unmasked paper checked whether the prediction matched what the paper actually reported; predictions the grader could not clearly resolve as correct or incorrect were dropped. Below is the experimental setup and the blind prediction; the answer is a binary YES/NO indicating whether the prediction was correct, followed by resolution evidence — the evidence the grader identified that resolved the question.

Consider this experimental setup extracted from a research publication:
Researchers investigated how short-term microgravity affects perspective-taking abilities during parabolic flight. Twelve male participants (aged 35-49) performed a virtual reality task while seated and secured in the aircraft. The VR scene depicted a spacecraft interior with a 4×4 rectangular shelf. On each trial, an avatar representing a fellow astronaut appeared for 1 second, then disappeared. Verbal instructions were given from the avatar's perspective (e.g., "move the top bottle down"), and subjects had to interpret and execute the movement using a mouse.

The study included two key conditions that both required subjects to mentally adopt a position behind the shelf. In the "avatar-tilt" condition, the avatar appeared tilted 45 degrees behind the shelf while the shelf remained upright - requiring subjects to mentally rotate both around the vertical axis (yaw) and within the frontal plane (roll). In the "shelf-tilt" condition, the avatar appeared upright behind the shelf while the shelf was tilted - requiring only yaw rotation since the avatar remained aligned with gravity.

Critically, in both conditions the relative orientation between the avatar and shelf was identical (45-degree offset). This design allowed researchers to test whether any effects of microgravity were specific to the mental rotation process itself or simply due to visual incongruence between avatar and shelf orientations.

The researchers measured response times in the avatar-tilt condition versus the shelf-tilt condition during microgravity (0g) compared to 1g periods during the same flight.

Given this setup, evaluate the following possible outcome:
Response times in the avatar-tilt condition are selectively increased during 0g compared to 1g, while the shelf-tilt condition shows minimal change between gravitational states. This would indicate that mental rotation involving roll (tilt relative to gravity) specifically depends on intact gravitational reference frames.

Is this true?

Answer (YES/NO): NO